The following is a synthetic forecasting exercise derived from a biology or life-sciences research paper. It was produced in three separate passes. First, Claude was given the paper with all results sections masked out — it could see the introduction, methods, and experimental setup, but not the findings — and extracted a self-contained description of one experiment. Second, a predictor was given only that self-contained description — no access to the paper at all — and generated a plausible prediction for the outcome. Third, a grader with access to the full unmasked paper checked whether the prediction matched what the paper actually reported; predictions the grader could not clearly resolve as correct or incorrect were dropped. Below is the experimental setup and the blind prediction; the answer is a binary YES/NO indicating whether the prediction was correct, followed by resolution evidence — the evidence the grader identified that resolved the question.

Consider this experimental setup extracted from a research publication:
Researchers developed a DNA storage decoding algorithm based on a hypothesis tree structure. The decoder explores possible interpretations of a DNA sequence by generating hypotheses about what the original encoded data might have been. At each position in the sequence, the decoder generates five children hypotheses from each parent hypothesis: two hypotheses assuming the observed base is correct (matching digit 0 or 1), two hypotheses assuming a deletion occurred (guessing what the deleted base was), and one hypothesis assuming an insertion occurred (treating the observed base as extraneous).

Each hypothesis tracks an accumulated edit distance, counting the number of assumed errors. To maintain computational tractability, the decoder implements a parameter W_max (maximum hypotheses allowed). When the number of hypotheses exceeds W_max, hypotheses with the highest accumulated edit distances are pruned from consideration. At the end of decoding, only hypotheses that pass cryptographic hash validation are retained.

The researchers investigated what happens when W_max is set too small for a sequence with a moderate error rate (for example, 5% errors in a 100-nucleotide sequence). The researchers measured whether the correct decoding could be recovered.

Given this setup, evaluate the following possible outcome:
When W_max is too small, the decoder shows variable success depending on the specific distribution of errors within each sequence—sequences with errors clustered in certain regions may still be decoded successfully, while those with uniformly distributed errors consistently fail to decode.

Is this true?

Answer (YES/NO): NO